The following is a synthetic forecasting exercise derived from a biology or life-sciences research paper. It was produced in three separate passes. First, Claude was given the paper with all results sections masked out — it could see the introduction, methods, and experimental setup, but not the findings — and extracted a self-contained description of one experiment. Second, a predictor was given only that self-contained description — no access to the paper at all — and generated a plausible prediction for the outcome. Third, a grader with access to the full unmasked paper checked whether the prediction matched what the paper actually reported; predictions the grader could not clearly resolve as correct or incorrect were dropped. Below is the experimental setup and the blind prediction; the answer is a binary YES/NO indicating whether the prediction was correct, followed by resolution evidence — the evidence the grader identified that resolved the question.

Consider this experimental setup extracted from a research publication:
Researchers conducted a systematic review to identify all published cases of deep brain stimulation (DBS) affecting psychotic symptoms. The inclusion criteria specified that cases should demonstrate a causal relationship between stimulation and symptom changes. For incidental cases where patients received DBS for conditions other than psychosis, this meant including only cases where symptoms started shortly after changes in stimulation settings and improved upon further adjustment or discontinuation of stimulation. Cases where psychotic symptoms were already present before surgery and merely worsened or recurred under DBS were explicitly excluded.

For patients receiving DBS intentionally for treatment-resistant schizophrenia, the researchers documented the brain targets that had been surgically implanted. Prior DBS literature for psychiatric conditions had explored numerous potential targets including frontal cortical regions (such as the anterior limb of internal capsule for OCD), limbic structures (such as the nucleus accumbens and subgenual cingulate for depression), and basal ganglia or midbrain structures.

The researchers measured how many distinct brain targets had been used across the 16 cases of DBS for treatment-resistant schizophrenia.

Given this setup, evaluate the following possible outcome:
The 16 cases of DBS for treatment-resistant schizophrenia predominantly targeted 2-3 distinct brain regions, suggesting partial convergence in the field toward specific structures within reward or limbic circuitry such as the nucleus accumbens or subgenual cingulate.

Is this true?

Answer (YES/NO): NO